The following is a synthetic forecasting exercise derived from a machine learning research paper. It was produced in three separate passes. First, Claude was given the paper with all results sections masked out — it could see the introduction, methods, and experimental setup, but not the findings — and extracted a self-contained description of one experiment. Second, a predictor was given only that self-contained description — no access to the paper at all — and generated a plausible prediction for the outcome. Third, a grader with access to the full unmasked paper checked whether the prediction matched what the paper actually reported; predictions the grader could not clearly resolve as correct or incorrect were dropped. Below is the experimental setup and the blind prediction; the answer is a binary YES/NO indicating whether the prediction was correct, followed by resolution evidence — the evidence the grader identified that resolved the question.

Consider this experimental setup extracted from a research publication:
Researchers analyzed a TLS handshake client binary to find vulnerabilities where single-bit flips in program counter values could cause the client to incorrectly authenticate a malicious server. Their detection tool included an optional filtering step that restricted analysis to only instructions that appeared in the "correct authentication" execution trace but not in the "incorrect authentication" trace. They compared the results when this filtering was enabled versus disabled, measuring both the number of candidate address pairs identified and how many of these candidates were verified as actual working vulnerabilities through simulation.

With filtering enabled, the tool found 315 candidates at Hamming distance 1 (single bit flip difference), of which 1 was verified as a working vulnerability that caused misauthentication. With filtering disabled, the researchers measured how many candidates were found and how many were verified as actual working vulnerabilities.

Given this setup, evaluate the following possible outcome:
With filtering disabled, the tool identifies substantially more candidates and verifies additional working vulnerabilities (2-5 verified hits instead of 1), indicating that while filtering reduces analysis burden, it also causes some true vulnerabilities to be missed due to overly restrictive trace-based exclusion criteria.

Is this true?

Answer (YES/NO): NO